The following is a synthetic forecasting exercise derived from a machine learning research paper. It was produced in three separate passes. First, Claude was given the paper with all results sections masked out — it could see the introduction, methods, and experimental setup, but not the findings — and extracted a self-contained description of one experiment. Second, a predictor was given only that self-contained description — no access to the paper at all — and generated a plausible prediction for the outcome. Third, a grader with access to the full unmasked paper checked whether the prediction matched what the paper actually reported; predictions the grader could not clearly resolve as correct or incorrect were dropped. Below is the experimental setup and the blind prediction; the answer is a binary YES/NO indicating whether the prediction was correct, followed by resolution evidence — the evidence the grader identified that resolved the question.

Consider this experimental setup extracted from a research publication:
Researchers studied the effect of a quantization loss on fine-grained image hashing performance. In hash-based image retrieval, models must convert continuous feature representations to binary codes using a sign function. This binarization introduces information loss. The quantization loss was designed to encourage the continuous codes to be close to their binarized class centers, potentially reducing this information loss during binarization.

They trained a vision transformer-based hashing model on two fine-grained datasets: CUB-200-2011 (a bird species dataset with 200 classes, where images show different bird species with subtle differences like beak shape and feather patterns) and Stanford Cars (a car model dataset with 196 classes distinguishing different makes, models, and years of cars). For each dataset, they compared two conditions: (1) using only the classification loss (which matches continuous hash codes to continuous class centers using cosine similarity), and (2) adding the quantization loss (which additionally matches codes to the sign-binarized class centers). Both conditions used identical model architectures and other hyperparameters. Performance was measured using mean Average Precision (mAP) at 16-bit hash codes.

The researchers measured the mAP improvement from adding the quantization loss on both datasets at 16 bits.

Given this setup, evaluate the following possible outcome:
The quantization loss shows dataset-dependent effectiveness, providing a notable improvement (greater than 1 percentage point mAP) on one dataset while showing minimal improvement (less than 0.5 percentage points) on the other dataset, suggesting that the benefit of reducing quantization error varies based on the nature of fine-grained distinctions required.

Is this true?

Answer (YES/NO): NO